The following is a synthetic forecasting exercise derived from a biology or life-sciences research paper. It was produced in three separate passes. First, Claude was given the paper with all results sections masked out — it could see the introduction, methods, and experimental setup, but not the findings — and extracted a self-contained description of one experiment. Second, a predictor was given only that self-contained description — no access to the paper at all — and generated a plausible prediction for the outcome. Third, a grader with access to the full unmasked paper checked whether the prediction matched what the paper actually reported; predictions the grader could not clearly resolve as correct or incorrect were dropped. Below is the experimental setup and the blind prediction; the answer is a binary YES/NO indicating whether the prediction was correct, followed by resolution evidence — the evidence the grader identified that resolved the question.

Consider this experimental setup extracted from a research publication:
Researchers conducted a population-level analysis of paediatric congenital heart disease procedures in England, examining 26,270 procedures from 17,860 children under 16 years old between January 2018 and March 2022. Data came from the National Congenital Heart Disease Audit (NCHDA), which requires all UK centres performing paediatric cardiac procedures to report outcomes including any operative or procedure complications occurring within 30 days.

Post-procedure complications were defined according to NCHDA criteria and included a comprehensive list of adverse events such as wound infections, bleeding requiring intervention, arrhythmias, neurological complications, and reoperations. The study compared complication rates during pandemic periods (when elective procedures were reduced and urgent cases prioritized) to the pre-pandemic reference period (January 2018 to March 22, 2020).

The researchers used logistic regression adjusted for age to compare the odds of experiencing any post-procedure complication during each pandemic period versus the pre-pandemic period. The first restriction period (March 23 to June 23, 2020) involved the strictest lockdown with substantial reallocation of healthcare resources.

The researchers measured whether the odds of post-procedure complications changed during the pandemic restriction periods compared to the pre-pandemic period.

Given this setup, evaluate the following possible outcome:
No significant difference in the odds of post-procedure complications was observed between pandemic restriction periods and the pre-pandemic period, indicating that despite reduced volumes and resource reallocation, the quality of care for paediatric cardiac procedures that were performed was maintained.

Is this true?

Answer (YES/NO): YES